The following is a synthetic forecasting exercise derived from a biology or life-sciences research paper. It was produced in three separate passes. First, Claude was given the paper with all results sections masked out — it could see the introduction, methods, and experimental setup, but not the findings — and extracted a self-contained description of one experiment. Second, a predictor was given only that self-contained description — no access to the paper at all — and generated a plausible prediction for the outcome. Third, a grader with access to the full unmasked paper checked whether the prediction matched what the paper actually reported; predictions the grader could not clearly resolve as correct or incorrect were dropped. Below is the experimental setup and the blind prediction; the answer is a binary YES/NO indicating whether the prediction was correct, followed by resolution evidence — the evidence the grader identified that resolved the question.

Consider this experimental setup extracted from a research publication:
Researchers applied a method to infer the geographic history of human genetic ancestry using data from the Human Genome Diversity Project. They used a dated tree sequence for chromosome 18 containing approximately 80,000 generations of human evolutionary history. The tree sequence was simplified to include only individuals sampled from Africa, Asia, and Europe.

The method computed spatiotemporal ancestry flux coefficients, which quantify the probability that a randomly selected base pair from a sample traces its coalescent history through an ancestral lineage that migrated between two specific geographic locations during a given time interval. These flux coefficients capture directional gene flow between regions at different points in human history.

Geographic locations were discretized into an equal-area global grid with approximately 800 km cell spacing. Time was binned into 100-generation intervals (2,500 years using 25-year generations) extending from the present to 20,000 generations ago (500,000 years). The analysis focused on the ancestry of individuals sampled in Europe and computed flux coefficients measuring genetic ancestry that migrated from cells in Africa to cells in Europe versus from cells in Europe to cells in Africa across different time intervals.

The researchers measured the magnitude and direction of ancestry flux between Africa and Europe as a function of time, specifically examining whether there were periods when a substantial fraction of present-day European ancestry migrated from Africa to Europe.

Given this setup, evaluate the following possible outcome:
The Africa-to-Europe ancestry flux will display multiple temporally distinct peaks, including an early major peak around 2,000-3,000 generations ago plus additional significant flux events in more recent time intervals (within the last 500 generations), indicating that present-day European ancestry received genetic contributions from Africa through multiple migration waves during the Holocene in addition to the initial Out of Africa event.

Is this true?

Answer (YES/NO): NO